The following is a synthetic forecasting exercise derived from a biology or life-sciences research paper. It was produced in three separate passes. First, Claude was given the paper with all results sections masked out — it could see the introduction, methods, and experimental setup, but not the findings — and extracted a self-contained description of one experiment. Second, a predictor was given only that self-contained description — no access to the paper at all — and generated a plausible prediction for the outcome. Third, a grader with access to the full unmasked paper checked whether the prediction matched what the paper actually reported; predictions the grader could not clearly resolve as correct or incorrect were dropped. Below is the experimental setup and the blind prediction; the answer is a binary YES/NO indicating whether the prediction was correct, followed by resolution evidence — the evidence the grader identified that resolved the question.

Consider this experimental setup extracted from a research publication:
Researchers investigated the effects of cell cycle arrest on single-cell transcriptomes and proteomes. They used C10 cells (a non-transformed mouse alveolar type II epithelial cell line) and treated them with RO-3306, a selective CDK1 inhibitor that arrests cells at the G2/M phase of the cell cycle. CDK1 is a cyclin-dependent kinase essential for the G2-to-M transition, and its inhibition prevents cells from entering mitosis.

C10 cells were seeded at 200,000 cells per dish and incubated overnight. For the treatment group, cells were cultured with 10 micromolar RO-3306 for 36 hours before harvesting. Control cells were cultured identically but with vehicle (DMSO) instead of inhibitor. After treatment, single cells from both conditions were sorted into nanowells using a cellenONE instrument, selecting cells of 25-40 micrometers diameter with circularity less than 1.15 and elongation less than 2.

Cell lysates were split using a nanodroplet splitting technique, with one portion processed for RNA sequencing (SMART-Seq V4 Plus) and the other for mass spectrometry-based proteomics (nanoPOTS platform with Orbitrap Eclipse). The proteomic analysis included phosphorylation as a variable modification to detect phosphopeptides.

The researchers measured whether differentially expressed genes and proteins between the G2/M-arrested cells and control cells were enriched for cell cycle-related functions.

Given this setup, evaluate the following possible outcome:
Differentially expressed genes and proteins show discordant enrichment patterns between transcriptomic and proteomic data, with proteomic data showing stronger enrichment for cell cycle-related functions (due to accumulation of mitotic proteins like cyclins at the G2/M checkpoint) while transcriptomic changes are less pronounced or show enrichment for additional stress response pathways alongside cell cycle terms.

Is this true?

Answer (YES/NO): YES